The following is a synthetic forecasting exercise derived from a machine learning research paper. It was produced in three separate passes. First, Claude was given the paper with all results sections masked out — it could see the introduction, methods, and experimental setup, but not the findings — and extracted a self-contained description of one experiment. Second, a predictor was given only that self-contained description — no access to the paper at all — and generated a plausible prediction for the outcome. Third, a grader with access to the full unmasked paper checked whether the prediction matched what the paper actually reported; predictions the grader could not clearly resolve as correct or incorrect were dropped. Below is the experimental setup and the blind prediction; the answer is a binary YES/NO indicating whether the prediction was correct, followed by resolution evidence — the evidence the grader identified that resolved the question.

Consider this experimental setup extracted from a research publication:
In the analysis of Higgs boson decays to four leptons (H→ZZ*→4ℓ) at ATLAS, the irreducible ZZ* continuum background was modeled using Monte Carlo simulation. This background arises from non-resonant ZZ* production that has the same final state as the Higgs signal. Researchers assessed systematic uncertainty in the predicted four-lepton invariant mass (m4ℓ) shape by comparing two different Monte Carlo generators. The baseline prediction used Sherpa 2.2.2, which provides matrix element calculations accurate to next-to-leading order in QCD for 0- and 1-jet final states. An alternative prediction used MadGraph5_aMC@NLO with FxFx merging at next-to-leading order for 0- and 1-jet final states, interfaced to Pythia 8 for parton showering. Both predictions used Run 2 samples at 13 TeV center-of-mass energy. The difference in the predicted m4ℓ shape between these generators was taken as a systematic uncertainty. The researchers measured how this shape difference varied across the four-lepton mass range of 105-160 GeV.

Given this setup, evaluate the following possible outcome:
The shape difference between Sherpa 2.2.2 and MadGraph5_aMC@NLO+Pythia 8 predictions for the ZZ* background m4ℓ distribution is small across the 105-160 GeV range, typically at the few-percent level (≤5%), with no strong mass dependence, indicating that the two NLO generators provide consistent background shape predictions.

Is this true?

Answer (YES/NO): NO